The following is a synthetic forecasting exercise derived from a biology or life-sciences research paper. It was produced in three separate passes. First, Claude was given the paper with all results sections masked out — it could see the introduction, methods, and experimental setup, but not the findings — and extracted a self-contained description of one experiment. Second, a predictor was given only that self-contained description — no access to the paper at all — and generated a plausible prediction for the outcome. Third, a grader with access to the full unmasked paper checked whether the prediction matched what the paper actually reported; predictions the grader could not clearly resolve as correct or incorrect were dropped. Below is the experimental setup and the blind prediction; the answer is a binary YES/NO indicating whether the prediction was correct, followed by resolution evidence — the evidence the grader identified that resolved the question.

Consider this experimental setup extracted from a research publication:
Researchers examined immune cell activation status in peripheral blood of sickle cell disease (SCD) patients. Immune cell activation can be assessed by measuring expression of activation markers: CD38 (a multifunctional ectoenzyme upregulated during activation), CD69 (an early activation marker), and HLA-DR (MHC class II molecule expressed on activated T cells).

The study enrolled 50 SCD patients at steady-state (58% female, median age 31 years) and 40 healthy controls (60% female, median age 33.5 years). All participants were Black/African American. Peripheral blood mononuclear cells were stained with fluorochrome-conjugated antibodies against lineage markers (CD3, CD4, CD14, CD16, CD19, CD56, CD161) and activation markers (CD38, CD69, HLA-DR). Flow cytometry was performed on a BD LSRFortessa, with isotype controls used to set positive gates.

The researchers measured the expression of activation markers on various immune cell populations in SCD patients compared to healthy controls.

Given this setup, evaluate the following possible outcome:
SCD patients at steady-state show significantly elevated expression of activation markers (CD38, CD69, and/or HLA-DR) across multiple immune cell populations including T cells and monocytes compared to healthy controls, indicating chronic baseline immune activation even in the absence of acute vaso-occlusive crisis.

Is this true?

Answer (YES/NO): NO